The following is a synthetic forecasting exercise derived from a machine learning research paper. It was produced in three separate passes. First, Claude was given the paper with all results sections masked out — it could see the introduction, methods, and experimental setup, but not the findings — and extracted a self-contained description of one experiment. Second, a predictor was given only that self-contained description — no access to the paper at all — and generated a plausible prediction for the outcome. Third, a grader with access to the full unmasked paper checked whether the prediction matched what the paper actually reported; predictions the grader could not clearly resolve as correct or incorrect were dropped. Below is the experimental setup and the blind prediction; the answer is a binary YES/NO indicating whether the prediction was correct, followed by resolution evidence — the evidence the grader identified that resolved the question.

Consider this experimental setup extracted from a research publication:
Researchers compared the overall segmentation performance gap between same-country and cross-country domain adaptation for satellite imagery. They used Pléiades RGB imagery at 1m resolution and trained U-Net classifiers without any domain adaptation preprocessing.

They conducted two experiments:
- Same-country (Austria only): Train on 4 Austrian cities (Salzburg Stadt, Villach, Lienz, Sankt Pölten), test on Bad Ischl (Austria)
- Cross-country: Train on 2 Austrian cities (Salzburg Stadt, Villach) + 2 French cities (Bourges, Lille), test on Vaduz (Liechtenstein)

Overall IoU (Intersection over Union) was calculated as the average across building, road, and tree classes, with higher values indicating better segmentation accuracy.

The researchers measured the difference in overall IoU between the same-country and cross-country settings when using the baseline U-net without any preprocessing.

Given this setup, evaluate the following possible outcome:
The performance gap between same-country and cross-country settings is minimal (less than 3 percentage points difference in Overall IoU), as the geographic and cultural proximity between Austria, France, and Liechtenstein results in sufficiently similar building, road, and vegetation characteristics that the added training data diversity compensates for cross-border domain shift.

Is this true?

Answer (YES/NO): NO